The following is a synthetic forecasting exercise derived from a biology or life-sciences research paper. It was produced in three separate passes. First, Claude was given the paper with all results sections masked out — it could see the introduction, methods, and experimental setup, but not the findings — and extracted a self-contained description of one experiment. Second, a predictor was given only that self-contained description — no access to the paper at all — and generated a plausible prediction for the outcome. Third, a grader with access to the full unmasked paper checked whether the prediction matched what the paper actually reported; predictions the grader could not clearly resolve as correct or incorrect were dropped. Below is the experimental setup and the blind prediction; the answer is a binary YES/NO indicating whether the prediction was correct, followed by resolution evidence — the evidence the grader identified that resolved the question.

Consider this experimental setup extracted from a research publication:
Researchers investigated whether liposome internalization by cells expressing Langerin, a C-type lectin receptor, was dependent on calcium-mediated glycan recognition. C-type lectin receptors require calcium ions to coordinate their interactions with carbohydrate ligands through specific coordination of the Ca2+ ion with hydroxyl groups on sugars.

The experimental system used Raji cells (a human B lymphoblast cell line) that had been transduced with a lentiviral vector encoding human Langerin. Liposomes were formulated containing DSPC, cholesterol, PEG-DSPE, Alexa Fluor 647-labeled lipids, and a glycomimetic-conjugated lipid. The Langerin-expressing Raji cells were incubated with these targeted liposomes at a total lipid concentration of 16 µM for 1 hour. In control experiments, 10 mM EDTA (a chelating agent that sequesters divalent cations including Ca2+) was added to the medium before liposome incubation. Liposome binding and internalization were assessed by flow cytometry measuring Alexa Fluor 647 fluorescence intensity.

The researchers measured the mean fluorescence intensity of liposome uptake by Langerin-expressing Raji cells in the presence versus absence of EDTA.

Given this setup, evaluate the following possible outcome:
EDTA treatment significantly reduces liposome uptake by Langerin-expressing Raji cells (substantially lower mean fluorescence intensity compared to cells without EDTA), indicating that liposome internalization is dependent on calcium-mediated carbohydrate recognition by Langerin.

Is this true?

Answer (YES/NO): YES